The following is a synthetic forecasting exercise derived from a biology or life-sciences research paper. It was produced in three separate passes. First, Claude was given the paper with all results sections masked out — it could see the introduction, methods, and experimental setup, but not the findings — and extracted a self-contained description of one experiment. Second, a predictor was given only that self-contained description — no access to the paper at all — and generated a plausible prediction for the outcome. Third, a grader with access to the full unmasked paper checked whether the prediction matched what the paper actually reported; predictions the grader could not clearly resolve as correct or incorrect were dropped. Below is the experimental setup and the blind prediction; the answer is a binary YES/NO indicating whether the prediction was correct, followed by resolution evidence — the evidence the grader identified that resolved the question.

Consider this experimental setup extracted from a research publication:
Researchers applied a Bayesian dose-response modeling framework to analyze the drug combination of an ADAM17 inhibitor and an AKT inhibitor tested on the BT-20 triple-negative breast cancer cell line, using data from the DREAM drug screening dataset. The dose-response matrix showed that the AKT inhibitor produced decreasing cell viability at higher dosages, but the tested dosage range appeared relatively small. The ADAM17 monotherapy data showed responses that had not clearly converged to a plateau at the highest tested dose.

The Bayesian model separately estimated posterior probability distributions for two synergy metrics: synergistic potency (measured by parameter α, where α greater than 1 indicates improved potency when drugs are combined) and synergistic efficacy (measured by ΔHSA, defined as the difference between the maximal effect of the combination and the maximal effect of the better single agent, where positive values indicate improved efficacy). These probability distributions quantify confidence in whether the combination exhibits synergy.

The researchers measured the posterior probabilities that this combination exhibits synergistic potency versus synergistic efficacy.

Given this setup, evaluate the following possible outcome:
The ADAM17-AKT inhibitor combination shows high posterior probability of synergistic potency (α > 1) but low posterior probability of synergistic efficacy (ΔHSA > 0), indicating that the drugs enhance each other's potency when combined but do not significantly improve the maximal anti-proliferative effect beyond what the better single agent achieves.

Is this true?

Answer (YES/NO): NO